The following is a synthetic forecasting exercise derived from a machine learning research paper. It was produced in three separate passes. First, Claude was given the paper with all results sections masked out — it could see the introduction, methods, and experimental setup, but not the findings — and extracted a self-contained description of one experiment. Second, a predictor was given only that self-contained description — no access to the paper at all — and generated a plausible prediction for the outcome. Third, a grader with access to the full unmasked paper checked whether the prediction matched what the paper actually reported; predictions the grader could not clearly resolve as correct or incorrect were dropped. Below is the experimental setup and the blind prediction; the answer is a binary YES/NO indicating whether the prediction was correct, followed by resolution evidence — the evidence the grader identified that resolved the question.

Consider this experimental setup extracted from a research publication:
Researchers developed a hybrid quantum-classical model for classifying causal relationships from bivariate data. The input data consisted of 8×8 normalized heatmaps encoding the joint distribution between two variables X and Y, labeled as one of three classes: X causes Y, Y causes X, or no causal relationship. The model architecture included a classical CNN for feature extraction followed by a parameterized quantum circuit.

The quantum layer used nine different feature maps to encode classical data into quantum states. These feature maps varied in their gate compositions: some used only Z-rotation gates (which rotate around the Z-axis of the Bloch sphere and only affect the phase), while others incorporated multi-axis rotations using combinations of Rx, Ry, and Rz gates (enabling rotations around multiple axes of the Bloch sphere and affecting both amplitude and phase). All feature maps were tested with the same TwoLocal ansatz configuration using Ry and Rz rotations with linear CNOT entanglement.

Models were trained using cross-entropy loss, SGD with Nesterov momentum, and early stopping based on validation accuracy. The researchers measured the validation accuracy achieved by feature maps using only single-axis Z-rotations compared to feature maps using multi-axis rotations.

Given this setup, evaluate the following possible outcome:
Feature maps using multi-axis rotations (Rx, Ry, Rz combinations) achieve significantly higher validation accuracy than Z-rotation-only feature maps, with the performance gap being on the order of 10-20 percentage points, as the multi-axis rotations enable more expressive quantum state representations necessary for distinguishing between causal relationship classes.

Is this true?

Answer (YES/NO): NO